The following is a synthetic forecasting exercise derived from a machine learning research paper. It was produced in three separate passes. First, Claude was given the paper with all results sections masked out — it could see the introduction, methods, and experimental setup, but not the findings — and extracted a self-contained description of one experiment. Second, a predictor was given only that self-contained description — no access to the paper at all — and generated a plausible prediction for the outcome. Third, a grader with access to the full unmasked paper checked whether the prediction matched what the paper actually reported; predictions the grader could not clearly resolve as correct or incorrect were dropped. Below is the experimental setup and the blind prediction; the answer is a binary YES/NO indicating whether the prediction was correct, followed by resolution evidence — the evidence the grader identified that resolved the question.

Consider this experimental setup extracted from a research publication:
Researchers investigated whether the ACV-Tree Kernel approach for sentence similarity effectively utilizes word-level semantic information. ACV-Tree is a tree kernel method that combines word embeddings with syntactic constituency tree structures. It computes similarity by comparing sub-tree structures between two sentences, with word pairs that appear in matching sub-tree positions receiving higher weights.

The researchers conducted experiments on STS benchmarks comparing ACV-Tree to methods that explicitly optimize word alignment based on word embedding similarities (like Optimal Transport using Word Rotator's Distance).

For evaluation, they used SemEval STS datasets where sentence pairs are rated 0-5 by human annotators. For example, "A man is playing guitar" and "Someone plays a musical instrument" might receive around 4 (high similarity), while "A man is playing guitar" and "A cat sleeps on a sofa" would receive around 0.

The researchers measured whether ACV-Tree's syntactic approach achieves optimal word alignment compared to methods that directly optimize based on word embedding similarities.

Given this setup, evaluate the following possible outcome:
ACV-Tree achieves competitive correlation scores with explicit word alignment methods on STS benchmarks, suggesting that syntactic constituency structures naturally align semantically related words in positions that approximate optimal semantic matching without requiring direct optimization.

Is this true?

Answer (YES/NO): NO